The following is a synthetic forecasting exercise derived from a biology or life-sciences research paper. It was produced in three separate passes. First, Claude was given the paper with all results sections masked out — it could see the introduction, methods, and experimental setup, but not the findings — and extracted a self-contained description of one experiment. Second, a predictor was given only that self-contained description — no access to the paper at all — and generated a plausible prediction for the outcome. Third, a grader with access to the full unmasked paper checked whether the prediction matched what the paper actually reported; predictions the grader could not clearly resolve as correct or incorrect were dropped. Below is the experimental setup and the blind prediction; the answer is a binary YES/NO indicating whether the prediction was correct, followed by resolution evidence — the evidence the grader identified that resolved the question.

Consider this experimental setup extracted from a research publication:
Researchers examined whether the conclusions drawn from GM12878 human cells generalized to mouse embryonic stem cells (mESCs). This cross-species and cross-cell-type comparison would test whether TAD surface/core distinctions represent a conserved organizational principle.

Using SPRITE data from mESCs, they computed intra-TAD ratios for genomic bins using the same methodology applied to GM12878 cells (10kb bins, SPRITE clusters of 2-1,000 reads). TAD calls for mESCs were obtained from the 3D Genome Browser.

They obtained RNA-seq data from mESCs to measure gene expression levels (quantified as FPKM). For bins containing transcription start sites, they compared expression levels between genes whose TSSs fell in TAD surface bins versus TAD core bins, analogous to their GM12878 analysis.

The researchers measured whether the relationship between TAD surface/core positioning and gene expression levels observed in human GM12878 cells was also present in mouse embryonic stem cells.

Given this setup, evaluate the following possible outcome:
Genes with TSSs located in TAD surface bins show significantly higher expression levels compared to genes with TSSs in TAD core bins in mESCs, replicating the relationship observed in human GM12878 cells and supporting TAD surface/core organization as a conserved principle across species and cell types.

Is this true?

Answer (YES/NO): YES